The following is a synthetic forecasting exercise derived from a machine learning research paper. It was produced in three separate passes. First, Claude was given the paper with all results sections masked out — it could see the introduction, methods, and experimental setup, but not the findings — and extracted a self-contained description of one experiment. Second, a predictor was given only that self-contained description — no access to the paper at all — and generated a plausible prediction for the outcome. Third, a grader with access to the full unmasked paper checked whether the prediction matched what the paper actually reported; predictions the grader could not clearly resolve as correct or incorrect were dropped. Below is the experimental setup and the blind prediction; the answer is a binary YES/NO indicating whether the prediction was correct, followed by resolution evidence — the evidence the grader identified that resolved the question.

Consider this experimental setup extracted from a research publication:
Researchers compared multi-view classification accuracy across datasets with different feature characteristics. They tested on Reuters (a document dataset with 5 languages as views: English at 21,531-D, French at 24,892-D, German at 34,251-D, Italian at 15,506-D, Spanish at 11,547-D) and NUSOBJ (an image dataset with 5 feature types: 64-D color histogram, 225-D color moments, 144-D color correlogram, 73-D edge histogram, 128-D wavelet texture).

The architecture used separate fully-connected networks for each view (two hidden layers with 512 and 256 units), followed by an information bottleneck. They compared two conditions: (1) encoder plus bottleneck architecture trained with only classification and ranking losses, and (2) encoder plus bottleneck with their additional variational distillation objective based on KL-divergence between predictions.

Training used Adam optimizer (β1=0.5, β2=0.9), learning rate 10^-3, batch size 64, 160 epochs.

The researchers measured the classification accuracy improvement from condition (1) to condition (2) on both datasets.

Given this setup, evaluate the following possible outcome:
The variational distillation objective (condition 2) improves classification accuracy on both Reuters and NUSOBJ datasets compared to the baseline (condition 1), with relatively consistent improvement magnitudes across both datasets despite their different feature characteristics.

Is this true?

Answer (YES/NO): NO